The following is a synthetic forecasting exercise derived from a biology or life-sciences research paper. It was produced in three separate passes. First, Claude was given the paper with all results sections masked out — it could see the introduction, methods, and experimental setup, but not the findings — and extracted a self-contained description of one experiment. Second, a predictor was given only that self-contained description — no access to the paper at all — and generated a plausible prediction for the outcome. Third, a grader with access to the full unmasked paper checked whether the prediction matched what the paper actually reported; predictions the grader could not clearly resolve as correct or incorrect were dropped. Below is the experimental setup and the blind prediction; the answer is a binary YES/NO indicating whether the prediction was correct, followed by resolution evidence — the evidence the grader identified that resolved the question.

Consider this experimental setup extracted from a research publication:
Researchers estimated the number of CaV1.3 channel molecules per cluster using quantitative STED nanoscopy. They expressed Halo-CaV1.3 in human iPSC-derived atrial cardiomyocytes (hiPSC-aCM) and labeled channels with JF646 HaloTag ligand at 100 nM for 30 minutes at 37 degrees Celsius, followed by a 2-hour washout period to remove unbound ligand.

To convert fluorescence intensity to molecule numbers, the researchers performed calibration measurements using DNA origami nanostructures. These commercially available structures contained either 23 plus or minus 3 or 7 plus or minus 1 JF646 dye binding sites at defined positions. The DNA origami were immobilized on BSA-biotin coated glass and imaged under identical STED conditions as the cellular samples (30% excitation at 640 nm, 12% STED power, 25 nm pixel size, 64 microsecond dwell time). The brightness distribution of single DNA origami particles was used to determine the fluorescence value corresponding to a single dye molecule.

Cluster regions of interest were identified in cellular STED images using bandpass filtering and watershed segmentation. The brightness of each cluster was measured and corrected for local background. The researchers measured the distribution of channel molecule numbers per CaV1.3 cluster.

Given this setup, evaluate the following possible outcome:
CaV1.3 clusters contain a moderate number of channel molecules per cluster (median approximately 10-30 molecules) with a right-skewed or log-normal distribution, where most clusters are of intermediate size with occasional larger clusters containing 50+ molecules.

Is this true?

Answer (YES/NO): NO